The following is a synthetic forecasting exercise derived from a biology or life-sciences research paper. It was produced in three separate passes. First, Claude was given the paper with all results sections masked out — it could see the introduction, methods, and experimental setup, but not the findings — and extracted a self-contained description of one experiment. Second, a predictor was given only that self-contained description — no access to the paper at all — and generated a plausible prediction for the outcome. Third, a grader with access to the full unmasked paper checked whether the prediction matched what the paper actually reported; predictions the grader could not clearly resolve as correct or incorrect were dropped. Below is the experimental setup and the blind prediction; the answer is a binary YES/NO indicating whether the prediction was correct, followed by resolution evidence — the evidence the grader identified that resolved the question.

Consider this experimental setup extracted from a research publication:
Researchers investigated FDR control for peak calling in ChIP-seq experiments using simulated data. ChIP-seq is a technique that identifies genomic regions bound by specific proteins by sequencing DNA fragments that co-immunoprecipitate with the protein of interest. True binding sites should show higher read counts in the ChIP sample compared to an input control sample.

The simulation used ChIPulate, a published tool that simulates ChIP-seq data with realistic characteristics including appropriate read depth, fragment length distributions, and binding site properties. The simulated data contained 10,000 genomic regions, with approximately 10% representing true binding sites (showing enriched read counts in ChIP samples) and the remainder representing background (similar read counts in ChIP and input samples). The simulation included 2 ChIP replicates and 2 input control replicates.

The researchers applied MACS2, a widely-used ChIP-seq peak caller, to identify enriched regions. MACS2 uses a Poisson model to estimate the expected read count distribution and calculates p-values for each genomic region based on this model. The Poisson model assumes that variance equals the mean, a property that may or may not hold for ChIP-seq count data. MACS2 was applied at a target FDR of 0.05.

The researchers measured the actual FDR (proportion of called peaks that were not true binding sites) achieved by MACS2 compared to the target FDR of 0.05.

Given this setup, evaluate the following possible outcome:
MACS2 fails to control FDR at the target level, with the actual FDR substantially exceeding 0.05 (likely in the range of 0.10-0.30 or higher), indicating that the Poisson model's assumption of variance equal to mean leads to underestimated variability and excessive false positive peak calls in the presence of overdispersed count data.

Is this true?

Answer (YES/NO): YES